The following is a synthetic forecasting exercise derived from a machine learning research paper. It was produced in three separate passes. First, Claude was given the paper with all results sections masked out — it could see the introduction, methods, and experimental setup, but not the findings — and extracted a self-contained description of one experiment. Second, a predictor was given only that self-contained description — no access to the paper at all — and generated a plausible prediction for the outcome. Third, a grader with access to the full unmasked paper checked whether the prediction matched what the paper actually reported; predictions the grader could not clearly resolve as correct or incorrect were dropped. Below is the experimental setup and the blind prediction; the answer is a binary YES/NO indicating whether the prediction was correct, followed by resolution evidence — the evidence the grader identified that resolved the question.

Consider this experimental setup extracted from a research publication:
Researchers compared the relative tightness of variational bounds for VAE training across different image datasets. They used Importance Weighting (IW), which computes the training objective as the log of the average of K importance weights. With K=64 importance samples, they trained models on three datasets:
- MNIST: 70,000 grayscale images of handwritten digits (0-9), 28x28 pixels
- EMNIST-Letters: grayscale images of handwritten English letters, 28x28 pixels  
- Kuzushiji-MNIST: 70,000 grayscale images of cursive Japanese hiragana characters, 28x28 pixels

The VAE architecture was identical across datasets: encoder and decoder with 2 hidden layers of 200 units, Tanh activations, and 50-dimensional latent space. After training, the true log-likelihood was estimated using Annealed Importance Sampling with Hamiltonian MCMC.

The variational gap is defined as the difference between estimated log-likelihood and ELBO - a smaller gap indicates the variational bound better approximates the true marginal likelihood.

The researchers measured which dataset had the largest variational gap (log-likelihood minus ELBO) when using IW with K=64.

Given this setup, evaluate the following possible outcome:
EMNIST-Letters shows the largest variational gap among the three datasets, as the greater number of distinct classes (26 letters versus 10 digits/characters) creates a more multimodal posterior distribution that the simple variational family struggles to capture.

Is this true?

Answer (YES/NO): NO